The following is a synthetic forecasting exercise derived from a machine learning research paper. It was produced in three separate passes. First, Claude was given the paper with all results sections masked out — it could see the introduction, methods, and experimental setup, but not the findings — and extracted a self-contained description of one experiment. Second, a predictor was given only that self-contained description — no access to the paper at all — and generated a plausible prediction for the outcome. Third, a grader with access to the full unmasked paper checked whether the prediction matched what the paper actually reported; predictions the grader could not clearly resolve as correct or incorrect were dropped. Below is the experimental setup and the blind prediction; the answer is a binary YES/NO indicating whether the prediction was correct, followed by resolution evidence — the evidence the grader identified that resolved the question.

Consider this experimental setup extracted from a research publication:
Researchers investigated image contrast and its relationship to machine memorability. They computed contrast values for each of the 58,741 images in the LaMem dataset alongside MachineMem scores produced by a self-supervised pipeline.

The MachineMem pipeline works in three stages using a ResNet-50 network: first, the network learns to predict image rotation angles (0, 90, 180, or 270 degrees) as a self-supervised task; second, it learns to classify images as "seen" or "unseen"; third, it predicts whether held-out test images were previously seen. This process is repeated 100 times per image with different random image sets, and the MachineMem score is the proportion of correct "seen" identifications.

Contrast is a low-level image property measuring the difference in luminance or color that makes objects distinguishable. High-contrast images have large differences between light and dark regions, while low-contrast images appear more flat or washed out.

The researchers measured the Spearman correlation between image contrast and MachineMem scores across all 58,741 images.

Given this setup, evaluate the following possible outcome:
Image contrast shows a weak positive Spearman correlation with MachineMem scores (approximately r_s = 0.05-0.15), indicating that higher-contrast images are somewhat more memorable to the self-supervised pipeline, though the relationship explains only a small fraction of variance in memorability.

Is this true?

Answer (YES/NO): NO